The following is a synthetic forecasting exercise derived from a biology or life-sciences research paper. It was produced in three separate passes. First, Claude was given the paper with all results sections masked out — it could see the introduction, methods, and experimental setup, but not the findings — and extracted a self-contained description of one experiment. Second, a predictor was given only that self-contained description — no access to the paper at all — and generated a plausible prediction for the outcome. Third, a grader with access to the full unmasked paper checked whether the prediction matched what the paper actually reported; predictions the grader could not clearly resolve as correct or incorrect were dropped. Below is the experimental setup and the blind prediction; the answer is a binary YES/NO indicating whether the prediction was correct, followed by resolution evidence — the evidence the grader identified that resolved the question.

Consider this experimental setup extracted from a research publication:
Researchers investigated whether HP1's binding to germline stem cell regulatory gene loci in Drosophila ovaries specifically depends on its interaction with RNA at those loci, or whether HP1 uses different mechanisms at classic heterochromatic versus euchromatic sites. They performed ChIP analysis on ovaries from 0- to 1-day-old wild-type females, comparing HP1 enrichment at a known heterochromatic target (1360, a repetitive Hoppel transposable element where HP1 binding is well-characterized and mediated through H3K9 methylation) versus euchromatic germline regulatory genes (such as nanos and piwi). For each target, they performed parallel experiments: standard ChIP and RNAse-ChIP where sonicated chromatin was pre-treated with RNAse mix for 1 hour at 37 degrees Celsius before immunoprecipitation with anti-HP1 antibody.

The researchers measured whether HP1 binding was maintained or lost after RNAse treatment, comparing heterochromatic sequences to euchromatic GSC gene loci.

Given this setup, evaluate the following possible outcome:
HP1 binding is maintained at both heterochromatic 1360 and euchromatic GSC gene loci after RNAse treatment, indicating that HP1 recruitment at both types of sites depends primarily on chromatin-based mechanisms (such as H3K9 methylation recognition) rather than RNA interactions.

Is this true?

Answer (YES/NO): NO